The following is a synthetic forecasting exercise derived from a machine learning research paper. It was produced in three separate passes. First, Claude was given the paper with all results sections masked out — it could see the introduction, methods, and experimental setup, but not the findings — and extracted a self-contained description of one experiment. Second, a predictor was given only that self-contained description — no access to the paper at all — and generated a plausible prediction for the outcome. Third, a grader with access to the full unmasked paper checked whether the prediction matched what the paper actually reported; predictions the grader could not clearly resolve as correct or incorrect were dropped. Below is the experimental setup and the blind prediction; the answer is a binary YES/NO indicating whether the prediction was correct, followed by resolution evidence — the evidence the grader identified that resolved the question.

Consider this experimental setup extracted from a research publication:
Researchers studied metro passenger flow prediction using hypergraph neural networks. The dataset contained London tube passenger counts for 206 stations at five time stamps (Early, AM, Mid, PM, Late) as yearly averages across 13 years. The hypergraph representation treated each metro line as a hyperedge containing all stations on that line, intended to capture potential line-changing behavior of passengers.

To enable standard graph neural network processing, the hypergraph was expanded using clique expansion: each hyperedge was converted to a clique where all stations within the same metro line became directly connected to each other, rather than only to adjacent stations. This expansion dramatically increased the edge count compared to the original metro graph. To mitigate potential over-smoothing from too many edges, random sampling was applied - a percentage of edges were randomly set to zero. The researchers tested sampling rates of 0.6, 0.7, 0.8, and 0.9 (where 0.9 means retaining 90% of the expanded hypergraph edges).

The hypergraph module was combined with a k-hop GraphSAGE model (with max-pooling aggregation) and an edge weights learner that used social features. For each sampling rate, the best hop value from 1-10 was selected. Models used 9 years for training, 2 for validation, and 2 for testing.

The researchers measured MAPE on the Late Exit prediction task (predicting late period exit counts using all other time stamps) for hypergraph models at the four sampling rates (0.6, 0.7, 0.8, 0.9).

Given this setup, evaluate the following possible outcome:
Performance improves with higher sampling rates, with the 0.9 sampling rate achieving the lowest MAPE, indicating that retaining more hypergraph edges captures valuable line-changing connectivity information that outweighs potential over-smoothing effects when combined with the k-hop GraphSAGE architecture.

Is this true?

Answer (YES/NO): NO